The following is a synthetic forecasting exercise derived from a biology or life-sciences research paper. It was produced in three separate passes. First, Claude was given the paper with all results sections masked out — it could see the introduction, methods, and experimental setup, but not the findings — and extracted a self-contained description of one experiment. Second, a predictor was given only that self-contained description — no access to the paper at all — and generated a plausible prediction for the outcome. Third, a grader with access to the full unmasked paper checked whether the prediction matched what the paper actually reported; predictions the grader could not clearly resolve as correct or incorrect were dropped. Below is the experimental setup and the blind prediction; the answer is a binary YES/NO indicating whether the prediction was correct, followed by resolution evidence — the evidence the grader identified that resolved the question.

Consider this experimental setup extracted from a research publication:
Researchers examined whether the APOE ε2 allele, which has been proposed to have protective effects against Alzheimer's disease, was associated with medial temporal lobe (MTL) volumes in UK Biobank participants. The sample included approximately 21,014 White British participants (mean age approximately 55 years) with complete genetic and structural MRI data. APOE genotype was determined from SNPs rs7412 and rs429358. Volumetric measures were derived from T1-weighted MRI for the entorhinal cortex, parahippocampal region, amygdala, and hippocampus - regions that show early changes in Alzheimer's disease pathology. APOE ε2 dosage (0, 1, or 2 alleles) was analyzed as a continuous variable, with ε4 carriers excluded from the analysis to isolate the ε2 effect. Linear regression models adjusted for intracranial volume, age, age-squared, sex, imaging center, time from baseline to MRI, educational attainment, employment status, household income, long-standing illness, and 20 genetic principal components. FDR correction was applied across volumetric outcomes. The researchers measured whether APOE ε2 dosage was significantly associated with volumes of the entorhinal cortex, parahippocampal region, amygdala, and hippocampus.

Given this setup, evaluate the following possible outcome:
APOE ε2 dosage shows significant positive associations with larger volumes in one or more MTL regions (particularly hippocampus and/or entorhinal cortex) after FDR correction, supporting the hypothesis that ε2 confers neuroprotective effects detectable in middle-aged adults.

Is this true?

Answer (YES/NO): NO